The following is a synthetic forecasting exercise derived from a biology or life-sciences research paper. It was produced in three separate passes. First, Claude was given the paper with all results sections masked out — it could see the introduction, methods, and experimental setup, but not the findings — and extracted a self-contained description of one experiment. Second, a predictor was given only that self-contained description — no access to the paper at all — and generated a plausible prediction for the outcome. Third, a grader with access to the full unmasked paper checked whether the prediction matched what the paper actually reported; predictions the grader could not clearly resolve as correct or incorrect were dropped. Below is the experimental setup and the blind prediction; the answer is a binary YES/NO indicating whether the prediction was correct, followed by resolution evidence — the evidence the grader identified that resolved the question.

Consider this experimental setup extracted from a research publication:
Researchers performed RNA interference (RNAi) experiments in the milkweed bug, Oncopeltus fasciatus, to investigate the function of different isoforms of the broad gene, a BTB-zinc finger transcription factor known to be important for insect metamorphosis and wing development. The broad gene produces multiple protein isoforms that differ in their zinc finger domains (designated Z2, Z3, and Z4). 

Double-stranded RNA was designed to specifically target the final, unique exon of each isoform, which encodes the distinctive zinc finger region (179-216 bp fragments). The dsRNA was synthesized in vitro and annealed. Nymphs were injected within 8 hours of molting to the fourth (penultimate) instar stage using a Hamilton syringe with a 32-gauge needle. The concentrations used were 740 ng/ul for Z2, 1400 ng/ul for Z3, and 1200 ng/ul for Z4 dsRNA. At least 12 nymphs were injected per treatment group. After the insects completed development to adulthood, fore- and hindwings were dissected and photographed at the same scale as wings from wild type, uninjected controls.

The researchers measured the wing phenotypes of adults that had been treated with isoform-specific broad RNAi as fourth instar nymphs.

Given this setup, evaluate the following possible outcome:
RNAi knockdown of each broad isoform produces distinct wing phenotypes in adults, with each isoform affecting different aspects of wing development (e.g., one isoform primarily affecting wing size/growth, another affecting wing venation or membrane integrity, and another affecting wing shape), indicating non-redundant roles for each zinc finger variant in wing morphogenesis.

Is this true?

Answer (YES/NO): NO